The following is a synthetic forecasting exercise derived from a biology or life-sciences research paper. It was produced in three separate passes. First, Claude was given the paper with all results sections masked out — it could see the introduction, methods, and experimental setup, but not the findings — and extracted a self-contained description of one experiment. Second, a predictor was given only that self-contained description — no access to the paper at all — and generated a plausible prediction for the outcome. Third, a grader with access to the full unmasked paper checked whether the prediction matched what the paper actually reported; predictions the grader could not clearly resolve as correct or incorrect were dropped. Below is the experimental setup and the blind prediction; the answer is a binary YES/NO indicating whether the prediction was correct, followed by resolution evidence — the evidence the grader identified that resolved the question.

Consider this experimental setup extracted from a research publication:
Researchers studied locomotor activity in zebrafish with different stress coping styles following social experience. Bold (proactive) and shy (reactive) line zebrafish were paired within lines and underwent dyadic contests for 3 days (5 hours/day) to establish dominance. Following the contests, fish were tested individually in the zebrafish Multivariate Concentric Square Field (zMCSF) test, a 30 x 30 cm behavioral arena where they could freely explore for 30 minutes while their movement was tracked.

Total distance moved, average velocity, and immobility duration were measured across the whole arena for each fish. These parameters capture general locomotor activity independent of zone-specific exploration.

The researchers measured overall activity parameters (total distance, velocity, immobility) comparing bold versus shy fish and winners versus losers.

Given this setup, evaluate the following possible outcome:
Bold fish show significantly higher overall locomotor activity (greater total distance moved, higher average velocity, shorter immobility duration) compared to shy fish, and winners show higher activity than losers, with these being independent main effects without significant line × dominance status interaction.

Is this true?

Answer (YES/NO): NO